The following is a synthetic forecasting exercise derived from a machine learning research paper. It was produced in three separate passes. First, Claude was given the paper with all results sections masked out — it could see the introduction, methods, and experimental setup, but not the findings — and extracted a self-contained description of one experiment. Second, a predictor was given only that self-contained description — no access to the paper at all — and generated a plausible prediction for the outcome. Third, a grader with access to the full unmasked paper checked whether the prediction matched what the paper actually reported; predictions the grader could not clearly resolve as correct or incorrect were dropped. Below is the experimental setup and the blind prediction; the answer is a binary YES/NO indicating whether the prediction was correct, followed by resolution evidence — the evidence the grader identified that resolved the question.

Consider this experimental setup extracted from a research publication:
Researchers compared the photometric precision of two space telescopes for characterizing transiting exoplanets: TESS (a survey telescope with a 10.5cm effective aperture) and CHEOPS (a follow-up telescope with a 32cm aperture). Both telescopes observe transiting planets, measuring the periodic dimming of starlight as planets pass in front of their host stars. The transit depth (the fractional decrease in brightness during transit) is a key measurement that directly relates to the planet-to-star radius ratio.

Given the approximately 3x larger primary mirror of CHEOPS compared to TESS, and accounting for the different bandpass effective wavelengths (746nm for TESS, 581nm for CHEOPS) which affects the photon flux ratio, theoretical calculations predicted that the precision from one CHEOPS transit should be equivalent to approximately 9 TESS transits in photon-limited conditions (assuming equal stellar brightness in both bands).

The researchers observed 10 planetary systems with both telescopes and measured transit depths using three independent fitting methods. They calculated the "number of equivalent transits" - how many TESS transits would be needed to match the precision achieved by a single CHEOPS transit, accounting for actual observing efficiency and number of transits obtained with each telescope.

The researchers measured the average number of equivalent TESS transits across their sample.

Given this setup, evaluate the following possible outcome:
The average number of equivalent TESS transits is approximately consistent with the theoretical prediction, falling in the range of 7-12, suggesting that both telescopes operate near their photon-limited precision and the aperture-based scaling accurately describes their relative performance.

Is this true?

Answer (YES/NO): NO